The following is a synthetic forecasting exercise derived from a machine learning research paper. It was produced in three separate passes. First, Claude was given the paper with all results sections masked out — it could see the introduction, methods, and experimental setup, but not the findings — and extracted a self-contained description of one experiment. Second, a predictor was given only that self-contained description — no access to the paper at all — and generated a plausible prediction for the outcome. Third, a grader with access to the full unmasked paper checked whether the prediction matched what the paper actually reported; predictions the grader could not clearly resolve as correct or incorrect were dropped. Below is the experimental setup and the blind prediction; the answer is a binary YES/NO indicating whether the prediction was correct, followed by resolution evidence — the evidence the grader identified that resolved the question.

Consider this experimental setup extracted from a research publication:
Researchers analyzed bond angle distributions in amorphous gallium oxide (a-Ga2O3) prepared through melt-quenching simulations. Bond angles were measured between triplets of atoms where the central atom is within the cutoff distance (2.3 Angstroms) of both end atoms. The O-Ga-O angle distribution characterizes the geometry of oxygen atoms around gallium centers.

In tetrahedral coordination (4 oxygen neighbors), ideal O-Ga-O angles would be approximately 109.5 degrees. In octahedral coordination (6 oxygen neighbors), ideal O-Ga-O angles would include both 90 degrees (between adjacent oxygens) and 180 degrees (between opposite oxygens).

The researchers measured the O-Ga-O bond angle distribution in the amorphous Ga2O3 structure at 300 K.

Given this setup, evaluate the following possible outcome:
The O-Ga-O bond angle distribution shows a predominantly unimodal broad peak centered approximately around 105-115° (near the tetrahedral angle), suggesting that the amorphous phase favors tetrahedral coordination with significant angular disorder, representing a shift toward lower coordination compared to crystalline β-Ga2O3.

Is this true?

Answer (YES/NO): NO